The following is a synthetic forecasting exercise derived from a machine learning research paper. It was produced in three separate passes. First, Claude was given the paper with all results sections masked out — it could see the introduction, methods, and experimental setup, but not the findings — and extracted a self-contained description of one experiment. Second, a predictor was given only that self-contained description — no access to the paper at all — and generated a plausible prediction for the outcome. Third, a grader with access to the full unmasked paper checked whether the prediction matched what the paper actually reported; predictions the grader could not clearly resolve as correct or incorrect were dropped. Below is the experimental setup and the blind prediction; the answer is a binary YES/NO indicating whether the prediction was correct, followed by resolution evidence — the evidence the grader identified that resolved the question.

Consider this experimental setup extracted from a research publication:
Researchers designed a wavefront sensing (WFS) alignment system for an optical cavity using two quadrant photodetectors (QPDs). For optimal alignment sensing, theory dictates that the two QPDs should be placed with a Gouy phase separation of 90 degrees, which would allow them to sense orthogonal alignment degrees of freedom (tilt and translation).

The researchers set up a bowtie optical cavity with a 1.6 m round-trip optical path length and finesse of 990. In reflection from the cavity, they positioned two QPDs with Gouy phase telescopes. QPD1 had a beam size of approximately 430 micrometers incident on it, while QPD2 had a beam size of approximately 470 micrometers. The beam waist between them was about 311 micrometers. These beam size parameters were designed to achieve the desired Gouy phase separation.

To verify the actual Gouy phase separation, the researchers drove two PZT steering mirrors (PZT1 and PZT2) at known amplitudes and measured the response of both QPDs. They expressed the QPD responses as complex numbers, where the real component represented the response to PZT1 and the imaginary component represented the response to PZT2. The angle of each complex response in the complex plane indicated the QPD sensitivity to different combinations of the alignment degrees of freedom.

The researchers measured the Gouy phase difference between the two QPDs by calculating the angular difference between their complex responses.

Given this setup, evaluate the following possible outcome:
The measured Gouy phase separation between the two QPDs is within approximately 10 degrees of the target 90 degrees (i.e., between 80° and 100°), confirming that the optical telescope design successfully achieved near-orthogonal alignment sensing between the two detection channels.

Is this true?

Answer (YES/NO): YES